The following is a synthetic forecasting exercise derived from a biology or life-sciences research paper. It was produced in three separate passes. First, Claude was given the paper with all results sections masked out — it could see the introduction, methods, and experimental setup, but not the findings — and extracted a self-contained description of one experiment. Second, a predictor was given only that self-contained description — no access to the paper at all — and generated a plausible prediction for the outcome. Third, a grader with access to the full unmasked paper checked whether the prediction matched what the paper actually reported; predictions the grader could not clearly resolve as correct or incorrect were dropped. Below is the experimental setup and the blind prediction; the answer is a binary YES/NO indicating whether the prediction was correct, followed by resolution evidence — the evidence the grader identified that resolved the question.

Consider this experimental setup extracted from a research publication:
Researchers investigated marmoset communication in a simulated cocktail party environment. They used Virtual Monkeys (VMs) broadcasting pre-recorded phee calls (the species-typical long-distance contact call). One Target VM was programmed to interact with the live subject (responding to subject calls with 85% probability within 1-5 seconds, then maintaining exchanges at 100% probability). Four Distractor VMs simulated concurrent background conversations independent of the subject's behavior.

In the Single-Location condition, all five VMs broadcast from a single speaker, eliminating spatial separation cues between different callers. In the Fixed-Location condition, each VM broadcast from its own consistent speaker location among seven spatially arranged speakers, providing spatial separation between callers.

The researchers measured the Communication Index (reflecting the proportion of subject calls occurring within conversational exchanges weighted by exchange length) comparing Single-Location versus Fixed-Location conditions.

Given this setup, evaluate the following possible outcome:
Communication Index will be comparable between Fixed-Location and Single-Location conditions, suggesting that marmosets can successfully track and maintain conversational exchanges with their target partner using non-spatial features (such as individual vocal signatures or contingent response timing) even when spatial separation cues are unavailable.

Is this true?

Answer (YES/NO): YES